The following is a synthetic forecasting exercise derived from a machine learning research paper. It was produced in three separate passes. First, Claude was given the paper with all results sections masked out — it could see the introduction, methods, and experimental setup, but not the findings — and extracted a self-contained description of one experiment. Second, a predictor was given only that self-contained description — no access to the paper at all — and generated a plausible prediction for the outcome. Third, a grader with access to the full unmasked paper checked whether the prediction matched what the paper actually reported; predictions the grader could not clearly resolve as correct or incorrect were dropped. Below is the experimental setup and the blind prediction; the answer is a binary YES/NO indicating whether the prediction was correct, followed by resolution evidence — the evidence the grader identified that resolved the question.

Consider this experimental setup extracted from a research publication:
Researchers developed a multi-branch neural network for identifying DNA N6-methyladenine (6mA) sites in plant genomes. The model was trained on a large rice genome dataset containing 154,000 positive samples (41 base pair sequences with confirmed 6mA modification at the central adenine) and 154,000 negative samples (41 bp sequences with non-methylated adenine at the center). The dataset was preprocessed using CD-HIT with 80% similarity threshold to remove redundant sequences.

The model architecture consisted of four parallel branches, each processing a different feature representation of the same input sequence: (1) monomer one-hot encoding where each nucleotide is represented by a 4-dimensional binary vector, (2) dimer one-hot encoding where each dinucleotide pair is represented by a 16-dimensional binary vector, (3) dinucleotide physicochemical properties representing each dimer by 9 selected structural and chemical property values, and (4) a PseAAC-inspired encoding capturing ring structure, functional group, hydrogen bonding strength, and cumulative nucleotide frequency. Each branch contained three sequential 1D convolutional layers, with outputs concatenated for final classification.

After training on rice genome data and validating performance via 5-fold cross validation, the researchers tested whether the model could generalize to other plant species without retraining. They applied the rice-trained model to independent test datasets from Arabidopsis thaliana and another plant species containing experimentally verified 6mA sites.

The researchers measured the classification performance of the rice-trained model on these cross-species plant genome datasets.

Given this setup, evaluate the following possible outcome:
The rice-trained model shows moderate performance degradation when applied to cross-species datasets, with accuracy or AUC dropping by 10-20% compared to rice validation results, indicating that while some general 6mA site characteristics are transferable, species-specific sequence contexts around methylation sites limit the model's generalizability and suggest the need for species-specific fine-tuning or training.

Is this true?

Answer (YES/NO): NO